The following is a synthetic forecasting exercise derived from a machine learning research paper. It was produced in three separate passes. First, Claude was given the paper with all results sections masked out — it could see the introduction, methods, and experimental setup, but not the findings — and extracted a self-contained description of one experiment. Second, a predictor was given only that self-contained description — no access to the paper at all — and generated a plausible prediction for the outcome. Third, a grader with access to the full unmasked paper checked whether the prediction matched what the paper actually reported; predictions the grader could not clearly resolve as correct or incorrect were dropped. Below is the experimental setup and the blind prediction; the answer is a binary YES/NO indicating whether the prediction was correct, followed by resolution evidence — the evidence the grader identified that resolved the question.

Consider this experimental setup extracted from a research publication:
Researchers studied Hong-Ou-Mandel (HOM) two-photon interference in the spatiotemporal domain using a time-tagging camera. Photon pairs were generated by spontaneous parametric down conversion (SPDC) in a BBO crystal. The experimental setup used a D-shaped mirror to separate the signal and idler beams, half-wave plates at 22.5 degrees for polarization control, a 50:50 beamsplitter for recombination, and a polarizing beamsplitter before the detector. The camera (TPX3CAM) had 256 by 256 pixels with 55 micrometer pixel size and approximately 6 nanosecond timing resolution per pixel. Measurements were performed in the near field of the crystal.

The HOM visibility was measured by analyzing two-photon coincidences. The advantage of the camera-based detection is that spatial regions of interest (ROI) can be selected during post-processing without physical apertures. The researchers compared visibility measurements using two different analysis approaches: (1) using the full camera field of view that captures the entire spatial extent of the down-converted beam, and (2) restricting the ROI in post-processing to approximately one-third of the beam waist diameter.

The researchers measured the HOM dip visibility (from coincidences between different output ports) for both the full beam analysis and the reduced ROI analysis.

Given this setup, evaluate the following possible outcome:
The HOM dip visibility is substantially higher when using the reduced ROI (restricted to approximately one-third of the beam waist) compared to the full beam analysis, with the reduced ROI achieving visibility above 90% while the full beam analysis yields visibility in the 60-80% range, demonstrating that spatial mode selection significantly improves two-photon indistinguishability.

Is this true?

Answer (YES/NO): NO